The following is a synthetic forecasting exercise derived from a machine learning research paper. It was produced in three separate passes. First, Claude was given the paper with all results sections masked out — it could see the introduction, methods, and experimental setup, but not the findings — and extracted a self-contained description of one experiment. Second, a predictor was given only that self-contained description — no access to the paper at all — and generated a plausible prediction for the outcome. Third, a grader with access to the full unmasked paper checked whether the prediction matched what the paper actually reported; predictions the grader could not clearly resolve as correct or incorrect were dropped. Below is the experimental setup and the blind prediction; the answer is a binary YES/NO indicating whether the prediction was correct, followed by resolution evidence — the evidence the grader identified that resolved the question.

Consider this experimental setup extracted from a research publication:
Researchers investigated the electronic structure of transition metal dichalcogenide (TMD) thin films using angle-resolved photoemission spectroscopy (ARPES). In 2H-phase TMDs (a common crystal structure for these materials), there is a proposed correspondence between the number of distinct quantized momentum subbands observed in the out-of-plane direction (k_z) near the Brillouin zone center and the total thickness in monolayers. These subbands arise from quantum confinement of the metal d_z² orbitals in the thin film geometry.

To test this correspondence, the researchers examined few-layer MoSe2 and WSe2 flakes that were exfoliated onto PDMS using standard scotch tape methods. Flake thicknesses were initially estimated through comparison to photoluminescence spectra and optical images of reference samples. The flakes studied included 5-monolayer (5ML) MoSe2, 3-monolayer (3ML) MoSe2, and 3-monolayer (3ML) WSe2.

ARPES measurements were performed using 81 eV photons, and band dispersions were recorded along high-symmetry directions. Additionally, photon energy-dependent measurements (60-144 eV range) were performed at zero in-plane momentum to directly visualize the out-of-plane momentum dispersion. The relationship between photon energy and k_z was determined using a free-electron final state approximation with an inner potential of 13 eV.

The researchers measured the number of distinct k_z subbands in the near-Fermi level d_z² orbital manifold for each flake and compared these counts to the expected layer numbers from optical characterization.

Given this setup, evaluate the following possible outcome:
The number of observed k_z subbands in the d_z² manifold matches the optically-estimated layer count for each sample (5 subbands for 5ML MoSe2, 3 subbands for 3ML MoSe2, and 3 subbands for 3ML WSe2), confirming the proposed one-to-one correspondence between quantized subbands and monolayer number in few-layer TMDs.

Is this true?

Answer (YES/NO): YES